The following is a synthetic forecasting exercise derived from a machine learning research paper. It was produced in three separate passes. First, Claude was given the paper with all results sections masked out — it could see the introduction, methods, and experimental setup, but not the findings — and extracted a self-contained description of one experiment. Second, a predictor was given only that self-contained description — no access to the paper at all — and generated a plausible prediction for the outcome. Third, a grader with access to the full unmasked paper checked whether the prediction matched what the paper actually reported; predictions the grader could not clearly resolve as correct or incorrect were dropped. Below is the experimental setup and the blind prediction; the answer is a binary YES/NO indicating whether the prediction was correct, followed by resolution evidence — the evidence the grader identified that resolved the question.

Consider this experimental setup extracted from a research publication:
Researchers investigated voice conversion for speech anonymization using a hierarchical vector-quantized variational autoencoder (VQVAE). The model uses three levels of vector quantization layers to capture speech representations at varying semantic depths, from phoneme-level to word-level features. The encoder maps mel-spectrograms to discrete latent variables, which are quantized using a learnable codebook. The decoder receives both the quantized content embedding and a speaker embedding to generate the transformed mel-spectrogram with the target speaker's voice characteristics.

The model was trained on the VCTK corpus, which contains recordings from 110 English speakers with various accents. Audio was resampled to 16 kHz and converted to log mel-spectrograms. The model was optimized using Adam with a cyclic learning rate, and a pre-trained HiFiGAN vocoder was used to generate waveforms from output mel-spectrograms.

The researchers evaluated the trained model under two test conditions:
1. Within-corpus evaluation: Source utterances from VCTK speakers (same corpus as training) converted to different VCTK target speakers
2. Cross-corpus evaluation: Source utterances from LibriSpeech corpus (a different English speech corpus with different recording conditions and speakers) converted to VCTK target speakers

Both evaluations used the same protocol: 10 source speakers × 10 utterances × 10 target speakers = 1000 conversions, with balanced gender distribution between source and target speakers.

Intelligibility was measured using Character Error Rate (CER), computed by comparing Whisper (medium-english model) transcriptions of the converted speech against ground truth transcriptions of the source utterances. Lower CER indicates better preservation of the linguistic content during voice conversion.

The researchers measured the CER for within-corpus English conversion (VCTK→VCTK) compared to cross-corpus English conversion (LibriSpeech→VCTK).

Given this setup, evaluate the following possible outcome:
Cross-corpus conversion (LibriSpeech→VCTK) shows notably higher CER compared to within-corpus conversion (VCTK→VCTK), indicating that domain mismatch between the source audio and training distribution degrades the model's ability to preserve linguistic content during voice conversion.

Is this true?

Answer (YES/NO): NO